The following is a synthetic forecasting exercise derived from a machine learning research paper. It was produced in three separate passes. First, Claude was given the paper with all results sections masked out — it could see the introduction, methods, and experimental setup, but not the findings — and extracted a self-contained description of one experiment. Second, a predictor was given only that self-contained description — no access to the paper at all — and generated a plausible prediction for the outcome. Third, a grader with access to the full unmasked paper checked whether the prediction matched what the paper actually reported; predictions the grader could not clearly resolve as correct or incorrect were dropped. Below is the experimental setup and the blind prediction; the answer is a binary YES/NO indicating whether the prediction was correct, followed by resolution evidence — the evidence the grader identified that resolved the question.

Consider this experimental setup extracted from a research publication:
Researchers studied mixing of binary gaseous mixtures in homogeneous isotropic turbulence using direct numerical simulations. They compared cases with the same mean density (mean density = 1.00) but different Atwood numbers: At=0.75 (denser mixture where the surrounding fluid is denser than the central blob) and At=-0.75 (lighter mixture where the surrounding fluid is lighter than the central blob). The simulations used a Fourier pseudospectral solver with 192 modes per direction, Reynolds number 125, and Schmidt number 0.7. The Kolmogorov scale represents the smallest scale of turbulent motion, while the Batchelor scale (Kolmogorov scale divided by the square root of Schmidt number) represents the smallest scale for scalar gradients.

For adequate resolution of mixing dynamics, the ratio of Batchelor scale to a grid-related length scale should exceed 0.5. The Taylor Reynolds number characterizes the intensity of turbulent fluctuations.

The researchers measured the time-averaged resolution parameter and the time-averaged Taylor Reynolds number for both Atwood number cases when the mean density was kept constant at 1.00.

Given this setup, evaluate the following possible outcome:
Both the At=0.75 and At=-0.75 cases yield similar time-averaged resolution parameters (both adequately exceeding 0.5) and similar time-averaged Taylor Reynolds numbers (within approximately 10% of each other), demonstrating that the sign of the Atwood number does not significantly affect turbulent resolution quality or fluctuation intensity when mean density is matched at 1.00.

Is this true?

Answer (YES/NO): YES